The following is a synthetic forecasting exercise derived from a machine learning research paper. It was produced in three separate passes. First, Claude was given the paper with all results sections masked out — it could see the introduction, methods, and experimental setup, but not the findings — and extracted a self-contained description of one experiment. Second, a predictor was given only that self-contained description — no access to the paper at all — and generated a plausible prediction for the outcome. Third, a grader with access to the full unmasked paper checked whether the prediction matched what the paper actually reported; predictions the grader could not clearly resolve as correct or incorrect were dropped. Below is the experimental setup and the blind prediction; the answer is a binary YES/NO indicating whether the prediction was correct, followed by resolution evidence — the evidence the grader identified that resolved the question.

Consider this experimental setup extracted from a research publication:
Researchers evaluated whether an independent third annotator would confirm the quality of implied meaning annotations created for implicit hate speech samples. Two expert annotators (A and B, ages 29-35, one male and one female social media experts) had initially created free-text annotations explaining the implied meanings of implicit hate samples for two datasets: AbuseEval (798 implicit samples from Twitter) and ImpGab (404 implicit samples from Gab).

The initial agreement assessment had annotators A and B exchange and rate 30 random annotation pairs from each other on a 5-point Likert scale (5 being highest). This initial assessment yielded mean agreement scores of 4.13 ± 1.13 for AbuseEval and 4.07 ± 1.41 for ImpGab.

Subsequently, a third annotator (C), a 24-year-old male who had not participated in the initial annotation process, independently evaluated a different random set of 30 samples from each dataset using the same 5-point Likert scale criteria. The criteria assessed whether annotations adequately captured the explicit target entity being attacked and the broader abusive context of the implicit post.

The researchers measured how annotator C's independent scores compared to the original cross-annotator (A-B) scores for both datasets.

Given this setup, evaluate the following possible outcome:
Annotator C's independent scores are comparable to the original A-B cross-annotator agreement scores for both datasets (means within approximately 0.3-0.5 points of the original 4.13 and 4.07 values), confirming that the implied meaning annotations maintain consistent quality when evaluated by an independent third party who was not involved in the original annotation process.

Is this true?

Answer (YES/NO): YES